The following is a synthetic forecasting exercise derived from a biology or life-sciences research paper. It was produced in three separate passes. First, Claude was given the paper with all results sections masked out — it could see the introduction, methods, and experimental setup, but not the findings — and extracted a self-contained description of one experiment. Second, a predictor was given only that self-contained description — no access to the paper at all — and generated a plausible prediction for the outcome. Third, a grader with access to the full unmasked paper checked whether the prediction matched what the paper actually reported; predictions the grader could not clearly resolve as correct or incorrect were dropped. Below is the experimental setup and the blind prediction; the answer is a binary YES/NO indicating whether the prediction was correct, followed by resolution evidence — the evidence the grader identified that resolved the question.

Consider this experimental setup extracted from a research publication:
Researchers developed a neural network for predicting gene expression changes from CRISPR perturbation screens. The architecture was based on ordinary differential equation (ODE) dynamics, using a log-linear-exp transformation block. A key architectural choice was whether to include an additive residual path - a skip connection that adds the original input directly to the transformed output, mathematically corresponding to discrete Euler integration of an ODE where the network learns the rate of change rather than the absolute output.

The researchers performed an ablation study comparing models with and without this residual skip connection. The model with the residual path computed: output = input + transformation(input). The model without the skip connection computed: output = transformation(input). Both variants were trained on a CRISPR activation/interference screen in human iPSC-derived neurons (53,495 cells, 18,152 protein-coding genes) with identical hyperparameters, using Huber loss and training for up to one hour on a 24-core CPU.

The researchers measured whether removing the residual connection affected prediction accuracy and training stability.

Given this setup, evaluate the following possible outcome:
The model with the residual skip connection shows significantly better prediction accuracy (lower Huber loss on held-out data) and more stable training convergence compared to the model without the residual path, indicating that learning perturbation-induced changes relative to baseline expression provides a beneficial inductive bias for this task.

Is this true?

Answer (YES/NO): YES